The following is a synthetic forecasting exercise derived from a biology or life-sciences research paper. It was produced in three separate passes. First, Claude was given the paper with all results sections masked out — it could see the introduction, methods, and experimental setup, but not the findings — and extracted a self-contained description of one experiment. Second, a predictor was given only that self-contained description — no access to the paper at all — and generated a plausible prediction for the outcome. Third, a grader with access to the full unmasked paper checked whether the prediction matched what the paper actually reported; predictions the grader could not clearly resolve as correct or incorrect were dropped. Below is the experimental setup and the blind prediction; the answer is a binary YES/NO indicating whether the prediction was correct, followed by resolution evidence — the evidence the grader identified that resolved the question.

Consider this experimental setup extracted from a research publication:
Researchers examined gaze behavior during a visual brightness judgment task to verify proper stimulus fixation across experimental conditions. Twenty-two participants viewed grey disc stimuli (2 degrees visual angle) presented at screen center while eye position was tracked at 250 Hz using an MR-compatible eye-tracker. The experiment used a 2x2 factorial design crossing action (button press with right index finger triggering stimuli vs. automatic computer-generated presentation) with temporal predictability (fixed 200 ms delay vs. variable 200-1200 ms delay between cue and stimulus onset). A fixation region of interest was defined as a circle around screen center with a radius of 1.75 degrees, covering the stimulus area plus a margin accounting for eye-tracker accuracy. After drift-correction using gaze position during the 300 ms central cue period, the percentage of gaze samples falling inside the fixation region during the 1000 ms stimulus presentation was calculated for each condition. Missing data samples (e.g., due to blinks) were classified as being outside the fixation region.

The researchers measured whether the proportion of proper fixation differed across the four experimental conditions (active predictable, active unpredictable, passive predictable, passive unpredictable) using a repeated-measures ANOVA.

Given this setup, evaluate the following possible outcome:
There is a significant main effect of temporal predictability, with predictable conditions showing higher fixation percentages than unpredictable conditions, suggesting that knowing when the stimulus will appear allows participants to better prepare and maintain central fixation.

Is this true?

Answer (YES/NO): NO